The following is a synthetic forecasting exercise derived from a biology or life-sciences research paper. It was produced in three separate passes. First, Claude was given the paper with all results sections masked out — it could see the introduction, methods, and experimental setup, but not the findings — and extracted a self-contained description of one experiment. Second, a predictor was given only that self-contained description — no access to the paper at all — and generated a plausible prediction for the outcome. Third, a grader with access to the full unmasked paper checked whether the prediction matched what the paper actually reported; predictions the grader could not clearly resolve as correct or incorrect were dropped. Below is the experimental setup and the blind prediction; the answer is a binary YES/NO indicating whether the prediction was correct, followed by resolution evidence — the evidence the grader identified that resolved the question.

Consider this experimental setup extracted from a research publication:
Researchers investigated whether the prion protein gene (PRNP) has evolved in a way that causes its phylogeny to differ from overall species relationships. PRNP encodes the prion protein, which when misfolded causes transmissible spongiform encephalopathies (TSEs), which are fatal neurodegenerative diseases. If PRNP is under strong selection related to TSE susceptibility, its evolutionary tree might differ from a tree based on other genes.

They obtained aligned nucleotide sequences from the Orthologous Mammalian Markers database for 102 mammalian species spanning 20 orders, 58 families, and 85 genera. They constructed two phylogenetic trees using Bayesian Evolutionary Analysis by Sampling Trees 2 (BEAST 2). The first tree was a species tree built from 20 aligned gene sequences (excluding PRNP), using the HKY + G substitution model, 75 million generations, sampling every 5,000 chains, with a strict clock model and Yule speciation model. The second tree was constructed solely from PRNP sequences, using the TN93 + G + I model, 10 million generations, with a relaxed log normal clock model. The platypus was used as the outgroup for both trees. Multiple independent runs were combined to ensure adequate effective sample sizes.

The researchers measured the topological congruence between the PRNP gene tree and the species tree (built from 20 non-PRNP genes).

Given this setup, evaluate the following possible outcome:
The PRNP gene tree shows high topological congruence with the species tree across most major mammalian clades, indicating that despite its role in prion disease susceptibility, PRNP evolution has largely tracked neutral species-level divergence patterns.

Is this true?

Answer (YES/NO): YES